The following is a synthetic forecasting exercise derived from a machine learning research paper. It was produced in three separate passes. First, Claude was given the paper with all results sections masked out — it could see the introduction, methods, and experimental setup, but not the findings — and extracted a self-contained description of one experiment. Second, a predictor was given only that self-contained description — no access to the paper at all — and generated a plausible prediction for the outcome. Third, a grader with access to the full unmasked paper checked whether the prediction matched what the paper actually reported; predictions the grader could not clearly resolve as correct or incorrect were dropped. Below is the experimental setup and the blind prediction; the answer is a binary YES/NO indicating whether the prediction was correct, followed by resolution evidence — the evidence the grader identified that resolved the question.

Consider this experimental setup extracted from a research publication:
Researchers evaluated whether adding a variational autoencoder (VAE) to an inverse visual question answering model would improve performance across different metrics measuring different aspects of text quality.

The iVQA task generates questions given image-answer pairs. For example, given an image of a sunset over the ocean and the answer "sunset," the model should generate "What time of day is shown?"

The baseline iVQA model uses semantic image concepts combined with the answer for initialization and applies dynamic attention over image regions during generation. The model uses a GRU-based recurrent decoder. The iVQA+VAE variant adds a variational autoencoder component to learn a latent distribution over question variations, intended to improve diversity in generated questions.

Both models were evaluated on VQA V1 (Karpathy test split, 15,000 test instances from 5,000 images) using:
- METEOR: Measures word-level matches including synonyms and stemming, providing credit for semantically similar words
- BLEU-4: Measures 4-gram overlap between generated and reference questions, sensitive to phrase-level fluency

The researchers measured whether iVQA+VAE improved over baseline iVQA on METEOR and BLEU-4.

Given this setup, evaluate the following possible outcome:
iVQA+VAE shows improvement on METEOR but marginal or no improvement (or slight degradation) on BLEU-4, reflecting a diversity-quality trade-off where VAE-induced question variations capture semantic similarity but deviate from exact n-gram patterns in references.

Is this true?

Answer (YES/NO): NO